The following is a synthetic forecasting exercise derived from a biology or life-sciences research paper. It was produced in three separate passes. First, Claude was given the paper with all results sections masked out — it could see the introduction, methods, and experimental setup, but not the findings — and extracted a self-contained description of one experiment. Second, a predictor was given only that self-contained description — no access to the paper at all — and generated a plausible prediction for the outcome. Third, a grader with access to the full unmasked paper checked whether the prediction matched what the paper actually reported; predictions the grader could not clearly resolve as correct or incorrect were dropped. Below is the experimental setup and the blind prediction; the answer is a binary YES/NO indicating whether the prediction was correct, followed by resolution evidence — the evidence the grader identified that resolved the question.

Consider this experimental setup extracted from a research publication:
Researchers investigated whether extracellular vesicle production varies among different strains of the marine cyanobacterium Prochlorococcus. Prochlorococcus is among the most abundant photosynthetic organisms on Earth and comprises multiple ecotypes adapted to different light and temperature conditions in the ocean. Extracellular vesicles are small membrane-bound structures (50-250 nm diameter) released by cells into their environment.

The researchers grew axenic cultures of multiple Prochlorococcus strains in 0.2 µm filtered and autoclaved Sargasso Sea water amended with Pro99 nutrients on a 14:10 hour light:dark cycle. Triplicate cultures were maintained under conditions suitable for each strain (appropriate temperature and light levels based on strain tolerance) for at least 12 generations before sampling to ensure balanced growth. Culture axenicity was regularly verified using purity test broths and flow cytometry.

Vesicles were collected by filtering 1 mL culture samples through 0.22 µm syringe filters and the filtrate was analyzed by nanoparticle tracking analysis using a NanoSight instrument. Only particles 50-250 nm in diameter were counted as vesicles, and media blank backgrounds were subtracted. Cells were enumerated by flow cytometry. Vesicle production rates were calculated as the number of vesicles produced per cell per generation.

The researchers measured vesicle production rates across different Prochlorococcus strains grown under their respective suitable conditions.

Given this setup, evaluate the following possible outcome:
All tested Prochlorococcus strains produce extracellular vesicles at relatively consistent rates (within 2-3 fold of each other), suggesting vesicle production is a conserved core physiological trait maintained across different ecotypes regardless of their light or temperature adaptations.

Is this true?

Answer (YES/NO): NO